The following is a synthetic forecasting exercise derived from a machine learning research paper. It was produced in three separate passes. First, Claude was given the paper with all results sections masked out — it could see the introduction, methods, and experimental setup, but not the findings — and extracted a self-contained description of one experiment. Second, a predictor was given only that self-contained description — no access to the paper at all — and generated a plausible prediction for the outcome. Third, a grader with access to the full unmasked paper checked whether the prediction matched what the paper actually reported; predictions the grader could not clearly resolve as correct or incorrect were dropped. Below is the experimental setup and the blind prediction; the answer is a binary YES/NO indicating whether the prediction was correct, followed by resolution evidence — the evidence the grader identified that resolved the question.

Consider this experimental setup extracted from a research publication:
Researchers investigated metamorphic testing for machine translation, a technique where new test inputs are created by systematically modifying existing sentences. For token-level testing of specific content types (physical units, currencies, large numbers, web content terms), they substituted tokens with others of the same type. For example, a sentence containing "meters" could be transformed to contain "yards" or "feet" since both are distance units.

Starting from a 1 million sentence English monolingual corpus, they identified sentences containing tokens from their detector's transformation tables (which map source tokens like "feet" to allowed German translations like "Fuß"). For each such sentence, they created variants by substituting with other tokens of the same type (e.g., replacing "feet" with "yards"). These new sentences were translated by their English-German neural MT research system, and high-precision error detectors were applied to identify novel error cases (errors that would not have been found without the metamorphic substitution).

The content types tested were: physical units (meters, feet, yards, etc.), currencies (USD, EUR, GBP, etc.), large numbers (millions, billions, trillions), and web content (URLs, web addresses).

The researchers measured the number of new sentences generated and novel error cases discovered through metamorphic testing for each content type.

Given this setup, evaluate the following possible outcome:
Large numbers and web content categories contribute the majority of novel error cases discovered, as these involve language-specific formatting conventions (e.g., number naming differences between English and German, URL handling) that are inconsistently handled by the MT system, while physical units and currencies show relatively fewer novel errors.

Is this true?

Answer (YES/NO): NO